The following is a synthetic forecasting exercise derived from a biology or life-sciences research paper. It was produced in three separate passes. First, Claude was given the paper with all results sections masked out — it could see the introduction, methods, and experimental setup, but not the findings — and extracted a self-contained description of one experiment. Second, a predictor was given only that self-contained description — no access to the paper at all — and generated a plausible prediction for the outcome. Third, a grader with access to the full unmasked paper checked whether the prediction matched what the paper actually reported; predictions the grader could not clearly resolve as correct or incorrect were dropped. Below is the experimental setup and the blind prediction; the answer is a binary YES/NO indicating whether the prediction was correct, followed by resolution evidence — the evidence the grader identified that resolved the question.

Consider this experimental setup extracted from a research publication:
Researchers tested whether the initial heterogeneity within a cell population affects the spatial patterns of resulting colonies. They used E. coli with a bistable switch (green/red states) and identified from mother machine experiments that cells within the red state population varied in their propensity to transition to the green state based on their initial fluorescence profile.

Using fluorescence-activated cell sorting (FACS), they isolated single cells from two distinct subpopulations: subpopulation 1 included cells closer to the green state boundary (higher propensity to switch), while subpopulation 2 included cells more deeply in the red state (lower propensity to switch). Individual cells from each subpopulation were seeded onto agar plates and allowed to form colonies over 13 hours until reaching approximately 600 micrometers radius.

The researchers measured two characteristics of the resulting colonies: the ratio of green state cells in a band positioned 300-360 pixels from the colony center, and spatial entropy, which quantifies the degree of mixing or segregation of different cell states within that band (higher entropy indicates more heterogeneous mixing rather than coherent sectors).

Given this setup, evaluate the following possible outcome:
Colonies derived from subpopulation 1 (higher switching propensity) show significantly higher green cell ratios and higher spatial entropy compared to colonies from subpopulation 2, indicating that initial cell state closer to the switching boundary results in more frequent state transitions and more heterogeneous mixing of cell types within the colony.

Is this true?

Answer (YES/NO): NO